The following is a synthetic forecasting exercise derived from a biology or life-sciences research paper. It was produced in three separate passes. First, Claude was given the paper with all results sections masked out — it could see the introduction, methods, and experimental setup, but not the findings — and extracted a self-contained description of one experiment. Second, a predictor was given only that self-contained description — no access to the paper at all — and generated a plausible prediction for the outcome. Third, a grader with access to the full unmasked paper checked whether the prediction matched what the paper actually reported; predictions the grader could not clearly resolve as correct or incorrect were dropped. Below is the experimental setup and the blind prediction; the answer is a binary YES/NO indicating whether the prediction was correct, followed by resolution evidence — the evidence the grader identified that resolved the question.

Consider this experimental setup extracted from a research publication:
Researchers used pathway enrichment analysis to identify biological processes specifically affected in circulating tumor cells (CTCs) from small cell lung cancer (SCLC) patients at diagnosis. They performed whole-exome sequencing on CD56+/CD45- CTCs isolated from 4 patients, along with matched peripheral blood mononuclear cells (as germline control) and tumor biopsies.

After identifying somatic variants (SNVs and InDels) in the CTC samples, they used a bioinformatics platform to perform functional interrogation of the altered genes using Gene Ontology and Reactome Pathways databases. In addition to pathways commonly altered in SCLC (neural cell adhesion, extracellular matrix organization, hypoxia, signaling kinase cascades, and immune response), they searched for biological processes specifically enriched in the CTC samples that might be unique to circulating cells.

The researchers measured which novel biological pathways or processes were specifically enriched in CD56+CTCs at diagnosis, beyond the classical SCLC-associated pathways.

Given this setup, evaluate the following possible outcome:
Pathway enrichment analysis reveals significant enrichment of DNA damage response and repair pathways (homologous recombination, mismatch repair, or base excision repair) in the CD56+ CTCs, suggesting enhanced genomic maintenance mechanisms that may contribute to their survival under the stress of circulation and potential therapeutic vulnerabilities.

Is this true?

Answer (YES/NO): NO